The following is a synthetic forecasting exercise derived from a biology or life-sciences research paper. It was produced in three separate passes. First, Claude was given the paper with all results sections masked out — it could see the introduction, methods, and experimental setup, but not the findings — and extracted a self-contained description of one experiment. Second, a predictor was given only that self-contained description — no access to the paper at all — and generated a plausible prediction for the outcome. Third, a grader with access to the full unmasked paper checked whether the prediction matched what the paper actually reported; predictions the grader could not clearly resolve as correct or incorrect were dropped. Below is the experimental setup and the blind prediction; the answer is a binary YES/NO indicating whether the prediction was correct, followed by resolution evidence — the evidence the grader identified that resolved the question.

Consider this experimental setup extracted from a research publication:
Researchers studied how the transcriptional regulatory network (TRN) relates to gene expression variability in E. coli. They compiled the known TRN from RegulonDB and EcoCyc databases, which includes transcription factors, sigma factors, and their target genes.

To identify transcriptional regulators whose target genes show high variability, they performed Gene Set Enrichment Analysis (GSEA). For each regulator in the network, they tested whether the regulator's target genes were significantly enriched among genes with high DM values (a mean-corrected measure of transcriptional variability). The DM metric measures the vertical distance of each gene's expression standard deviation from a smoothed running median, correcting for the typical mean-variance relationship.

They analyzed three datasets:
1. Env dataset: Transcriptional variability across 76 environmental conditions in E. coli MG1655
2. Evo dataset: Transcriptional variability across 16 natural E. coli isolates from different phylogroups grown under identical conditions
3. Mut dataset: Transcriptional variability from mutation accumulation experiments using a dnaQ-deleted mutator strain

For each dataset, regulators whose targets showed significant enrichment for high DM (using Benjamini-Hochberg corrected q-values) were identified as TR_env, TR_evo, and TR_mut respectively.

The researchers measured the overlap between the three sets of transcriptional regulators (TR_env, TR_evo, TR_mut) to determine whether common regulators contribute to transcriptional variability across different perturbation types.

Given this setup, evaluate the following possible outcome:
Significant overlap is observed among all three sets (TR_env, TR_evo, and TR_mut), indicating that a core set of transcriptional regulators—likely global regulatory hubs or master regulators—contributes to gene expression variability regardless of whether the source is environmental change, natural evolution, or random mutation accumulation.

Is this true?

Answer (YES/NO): YES